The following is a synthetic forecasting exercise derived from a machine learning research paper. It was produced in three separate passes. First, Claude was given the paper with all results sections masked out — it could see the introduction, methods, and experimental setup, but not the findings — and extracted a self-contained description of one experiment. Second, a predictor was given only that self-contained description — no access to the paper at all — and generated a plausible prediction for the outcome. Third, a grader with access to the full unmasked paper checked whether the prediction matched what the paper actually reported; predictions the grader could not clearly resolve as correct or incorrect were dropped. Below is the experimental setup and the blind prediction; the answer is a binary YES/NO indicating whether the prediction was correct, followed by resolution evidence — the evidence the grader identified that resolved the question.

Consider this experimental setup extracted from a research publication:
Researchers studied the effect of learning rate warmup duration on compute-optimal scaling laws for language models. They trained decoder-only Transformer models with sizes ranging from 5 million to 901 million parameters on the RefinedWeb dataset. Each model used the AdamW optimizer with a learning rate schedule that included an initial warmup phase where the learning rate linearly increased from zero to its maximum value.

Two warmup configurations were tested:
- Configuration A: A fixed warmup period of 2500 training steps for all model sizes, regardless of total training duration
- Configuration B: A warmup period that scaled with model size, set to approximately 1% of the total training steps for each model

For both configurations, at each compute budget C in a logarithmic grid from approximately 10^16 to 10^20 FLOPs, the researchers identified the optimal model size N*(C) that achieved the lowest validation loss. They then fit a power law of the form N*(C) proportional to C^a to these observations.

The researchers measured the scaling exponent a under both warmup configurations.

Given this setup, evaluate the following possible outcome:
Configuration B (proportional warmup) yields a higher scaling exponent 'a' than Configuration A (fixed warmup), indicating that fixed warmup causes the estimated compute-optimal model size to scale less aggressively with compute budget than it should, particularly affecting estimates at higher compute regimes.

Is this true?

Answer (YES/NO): NO